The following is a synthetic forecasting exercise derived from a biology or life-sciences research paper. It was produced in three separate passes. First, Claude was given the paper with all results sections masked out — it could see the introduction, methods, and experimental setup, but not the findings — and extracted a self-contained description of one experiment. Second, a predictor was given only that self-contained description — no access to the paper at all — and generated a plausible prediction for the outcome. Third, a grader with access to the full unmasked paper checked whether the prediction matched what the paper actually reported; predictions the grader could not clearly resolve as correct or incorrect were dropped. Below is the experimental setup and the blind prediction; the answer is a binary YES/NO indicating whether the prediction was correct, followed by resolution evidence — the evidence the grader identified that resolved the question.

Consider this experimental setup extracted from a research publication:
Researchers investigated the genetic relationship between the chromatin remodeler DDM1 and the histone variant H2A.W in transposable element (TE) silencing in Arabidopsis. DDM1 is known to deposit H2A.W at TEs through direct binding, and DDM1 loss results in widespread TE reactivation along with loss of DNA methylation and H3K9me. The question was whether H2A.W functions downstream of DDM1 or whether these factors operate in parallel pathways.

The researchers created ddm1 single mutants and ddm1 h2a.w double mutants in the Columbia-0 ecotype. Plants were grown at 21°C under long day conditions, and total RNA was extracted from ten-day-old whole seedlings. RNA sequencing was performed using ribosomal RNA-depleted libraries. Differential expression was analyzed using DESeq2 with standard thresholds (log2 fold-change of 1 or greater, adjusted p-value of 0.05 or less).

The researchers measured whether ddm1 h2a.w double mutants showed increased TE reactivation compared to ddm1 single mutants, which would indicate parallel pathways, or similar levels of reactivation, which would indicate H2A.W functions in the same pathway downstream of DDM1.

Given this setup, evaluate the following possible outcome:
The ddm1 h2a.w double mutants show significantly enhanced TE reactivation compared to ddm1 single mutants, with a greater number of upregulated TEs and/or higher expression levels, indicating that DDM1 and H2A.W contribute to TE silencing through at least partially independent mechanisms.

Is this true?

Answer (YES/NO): NO